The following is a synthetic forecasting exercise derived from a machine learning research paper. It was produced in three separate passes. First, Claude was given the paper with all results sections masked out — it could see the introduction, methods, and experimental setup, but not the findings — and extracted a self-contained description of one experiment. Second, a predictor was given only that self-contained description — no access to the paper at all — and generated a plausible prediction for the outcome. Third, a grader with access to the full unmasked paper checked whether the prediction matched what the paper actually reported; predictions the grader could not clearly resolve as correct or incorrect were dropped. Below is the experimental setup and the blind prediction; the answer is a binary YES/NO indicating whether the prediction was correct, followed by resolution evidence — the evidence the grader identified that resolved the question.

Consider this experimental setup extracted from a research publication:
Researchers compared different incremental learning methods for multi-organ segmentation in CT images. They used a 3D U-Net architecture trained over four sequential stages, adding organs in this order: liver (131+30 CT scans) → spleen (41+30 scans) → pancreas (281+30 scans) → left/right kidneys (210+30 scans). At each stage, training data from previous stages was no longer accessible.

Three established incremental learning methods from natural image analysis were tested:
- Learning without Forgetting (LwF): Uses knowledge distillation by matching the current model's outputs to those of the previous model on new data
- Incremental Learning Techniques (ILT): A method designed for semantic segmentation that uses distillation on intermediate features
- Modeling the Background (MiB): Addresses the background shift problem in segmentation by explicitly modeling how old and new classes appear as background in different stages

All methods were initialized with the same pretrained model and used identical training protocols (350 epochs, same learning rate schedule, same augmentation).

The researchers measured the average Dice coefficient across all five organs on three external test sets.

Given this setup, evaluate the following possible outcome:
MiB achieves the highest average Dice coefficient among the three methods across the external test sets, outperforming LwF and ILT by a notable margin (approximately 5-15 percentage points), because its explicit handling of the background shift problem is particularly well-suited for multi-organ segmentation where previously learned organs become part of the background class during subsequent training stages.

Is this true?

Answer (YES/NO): NO